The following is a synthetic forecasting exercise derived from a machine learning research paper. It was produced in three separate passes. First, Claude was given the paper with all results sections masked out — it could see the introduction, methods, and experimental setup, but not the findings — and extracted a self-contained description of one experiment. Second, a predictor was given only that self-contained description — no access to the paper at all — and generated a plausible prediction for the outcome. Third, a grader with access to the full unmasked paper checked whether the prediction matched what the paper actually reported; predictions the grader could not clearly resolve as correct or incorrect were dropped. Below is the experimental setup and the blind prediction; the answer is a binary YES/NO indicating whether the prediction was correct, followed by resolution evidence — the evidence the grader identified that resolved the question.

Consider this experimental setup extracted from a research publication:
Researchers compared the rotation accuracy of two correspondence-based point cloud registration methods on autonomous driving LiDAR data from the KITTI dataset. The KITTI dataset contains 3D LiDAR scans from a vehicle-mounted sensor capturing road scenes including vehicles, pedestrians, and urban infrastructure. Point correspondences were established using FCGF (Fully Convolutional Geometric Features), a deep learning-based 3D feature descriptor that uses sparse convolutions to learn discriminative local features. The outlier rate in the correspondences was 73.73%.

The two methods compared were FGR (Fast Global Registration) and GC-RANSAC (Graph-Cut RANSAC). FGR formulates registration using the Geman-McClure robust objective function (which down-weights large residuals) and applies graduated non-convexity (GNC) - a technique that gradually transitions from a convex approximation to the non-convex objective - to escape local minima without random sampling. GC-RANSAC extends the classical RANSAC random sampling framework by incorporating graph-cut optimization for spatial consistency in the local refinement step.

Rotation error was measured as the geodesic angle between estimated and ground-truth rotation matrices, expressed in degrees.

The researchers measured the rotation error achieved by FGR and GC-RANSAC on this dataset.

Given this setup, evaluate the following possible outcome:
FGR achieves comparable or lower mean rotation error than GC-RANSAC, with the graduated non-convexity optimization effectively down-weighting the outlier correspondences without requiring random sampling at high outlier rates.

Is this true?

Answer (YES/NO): YES